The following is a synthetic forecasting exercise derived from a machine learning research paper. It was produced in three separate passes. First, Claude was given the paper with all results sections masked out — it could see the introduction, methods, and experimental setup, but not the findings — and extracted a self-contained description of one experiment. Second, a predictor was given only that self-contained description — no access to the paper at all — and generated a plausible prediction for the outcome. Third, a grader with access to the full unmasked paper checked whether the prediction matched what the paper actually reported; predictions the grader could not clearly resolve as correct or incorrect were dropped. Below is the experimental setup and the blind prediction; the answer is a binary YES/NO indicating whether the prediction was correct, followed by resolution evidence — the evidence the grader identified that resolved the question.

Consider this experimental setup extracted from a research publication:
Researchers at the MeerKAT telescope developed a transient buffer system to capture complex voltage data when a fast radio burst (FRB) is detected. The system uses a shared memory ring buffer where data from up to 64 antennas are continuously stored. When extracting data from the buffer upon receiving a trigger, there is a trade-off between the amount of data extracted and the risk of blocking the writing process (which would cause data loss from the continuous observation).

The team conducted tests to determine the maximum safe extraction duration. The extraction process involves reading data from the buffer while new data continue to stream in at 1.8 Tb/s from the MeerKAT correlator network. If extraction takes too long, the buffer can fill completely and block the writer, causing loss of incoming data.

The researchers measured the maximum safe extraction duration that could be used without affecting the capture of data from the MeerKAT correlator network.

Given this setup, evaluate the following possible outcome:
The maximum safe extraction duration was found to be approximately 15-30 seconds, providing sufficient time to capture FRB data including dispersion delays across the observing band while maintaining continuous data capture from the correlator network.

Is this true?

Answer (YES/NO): NO